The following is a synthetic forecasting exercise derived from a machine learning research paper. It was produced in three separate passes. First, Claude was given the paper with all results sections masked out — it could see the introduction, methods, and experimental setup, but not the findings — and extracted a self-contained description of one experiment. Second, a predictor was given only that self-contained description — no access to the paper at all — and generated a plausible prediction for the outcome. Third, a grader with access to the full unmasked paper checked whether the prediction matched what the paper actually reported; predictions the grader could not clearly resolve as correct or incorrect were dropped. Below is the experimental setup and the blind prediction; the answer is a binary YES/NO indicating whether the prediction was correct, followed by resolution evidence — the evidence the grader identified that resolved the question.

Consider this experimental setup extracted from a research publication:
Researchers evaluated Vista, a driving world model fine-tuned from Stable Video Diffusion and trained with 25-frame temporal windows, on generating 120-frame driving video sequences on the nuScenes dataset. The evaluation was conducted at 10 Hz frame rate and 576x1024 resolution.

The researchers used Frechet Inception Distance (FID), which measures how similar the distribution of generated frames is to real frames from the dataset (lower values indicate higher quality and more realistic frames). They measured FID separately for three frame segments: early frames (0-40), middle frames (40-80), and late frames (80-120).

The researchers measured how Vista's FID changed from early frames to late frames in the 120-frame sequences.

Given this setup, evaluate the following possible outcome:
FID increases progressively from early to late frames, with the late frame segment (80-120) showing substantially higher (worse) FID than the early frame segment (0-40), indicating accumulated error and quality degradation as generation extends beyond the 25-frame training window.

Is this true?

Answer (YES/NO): YES